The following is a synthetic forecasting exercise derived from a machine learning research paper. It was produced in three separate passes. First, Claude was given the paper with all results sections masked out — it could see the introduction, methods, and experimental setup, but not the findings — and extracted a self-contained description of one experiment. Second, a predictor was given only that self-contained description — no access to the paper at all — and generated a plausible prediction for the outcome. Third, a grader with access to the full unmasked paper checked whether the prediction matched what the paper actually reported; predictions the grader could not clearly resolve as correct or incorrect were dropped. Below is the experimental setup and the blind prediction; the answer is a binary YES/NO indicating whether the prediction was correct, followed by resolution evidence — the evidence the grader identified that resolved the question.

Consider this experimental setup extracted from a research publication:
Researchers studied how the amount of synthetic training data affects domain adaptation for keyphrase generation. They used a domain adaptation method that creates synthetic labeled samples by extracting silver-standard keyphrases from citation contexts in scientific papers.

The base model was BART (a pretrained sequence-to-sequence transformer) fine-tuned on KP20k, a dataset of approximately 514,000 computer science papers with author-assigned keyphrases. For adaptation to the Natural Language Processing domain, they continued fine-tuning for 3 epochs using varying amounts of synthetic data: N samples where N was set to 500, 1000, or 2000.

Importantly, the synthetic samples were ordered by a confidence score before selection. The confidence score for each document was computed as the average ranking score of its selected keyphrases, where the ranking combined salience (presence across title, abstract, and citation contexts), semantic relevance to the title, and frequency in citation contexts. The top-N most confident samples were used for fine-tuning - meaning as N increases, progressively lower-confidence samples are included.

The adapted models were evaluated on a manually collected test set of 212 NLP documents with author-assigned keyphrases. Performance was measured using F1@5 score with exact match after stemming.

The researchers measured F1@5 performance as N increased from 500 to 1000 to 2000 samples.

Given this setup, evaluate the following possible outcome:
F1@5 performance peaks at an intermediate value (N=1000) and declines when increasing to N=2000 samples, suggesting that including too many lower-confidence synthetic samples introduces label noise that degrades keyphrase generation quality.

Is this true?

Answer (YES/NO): YES